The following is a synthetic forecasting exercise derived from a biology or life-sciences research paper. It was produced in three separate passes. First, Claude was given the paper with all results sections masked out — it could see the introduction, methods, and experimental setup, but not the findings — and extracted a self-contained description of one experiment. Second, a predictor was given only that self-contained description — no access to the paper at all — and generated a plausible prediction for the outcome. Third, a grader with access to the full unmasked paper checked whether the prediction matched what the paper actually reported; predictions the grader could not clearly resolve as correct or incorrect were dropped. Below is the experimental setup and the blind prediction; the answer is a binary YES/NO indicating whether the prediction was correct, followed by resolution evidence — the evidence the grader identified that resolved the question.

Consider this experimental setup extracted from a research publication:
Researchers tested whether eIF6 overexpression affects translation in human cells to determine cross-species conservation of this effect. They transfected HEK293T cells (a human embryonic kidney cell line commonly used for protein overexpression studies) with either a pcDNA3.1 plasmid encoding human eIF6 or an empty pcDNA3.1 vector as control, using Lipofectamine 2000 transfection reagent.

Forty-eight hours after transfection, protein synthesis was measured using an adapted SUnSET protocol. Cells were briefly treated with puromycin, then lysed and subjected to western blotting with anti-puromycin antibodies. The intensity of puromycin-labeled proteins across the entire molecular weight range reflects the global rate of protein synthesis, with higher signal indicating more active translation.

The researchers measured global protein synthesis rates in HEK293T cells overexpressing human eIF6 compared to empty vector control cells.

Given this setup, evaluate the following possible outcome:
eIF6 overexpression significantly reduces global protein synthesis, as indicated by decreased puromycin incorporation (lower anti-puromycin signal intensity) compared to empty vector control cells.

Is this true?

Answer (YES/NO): NO